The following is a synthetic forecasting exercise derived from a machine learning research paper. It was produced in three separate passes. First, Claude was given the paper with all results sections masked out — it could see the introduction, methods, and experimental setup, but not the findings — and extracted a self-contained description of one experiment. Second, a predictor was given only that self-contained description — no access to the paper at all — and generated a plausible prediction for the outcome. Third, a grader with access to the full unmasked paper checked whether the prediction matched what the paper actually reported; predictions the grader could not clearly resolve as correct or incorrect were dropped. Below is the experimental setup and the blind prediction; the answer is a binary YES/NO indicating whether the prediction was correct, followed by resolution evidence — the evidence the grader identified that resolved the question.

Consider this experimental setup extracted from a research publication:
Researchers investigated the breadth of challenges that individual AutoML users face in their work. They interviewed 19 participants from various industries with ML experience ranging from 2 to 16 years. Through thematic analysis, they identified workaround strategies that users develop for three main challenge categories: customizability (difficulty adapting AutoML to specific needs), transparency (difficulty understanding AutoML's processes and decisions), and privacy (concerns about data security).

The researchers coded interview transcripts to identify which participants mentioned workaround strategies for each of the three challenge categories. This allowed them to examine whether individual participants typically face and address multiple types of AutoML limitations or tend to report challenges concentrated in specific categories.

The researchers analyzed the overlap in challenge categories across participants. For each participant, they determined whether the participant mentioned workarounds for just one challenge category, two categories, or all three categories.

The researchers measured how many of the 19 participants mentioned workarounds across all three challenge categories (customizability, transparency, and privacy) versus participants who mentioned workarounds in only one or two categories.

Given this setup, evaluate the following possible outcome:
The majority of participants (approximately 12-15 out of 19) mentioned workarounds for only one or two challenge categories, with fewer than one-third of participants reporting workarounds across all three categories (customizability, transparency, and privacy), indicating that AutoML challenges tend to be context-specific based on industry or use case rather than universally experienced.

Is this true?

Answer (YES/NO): YES